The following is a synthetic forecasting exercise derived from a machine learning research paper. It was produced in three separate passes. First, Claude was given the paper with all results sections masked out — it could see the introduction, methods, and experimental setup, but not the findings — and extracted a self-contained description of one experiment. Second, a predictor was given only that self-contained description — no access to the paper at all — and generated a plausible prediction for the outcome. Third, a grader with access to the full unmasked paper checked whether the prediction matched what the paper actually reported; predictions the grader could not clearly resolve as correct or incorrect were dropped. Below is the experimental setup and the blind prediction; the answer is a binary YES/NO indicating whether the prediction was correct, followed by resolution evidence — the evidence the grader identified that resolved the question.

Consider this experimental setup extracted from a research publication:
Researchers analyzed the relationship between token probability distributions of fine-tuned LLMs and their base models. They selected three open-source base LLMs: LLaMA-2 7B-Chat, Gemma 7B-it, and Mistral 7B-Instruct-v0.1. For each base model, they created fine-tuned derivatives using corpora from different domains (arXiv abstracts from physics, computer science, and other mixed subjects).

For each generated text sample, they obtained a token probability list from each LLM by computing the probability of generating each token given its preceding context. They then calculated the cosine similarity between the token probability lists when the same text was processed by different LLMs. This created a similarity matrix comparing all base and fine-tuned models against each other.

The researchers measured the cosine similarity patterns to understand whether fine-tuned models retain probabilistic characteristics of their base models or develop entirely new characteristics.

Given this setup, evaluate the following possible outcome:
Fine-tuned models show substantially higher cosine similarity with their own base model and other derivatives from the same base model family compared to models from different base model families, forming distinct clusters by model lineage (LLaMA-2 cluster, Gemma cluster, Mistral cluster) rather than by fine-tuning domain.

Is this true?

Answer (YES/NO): YES